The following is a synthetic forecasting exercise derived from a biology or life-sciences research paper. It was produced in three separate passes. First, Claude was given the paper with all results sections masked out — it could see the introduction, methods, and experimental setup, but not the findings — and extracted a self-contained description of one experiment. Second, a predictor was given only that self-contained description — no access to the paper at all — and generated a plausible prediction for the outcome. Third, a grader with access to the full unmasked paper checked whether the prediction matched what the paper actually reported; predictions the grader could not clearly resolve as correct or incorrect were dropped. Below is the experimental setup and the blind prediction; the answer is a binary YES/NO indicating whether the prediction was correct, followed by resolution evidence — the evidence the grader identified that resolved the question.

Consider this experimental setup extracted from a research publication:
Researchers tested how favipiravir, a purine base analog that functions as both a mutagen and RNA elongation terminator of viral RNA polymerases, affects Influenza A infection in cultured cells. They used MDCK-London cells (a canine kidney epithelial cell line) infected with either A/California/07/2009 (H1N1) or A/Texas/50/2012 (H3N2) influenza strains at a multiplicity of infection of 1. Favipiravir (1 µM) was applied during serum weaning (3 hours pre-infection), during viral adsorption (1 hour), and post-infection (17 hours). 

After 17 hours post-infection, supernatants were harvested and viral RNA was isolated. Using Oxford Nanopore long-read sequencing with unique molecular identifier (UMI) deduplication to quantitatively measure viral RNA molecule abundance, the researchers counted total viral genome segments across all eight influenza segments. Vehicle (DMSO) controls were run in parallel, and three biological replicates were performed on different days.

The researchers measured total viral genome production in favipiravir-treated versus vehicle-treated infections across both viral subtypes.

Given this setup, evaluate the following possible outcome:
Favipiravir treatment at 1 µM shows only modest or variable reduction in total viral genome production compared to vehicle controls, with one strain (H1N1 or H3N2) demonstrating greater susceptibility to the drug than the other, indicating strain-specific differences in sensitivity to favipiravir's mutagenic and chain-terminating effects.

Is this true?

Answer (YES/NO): NO